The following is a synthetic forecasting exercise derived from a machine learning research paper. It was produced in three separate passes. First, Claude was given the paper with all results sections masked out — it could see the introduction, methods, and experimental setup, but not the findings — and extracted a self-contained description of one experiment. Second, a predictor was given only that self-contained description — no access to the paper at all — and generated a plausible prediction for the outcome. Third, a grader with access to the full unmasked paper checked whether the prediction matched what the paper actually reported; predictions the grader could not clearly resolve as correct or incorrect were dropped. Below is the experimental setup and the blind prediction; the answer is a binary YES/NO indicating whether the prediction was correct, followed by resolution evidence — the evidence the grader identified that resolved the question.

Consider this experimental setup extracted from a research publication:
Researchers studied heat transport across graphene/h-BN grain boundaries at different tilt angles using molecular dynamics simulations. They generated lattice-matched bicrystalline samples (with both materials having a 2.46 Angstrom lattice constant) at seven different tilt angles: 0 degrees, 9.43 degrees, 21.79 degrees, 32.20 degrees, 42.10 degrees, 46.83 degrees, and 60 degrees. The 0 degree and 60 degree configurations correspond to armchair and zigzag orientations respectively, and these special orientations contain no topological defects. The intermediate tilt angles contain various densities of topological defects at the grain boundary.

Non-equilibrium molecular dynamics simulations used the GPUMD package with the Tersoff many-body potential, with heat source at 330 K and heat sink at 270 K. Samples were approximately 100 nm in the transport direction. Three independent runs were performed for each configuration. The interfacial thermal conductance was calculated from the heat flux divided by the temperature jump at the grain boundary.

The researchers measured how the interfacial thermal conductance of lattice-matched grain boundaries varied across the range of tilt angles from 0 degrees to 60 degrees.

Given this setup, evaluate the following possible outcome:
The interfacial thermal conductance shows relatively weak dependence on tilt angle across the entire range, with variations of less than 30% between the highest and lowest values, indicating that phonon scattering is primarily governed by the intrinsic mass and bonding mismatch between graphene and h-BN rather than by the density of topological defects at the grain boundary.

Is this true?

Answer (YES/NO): NO